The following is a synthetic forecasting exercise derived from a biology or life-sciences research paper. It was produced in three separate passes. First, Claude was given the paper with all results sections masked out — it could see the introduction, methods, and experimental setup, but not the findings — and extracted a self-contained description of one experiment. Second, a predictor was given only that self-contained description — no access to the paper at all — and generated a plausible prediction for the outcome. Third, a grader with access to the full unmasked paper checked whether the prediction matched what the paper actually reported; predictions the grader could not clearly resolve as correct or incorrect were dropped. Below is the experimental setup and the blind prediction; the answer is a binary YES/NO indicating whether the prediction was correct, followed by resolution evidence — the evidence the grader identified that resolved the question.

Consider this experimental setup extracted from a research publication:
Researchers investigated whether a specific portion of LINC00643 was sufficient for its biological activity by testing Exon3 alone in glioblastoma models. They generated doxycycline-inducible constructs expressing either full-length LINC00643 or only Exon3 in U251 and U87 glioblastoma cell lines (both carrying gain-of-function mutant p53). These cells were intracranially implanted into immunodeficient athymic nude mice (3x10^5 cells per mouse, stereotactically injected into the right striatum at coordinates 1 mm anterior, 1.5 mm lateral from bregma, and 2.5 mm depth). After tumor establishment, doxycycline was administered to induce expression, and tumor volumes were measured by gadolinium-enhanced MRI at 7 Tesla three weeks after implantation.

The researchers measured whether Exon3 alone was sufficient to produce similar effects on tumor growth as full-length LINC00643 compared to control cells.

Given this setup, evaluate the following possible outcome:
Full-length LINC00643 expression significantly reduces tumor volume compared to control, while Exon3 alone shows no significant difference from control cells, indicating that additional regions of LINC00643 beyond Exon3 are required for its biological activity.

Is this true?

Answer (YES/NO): NO